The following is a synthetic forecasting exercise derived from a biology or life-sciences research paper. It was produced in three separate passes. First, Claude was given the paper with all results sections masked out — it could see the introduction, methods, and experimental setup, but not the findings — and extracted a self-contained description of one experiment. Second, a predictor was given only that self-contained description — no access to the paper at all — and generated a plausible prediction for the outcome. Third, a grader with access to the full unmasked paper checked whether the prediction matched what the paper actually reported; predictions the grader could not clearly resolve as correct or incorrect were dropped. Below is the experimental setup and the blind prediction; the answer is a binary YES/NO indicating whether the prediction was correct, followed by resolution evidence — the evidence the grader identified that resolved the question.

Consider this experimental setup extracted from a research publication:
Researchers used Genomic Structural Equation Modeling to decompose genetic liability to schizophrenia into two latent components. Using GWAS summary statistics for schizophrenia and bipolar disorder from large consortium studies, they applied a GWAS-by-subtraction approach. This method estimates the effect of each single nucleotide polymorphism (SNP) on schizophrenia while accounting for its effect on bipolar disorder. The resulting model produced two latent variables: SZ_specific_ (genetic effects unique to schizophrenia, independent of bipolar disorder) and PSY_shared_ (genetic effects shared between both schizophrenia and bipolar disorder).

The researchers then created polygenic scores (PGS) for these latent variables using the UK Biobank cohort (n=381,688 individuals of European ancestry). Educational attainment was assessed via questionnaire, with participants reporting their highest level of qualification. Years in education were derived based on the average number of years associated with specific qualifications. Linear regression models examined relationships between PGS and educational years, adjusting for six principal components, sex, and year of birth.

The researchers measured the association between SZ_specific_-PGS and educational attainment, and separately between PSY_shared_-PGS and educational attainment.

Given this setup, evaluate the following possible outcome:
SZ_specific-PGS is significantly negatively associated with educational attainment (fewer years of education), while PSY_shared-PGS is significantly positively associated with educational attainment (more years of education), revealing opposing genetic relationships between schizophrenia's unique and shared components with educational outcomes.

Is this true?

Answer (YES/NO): YES